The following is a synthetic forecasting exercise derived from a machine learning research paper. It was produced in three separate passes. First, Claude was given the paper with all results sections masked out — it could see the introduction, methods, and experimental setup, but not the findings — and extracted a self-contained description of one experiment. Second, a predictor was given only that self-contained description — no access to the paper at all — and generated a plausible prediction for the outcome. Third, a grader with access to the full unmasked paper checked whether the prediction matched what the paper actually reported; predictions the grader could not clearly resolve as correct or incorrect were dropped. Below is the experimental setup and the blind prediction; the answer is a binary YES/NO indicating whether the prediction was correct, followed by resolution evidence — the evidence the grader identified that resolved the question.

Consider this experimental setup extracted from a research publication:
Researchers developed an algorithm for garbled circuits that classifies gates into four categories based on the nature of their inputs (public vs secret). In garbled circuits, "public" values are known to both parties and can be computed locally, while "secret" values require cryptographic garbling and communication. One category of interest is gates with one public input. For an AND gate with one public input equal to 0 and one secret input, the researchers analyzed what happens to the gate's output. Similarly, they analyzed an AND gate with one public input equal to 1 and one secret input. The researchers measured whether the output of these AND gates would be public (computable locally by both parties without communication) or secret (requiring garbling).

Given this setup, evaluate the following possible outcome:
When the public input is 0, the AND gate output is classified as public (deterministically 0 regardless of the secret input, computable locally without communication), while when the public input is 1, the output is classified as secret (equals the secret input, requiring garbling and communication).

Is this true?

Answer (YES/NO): YES